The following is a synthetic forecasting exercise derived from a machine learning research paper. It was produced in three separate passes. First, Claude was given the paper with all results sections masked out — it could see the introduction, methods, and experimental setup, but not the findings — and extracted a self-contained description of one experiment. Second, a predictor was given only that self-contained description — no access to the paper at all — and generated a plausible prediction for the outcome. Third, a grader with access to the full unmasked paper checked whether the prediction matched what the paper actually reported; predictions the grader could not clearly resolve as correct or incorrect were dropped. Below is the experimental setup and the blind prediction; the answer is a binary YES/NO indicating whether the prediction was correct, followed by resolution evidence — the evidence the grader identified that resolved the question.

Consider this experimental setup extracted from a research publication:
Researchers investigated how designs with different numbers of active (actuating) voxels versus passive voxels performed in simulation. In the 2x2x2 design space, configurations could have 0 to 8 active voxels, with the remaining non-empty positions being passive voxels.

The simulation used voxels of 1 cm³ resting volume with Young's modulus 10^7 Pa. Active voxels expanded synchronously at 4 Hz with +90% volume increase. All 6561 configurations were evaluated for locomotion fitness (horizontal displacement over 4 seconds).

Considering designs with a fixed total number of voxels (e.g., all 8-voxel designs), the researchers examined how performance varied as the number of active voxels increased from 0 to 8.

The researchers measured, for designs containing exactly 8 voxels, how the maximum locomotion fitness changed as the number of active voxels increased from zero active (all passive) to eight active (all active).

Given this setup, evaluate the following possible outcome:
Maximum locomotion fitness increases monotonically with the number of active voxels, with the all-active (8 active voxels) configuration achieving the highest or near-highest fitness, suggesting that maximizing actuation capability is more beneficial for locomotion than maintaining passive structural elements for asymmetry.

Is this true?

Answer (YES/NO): NO